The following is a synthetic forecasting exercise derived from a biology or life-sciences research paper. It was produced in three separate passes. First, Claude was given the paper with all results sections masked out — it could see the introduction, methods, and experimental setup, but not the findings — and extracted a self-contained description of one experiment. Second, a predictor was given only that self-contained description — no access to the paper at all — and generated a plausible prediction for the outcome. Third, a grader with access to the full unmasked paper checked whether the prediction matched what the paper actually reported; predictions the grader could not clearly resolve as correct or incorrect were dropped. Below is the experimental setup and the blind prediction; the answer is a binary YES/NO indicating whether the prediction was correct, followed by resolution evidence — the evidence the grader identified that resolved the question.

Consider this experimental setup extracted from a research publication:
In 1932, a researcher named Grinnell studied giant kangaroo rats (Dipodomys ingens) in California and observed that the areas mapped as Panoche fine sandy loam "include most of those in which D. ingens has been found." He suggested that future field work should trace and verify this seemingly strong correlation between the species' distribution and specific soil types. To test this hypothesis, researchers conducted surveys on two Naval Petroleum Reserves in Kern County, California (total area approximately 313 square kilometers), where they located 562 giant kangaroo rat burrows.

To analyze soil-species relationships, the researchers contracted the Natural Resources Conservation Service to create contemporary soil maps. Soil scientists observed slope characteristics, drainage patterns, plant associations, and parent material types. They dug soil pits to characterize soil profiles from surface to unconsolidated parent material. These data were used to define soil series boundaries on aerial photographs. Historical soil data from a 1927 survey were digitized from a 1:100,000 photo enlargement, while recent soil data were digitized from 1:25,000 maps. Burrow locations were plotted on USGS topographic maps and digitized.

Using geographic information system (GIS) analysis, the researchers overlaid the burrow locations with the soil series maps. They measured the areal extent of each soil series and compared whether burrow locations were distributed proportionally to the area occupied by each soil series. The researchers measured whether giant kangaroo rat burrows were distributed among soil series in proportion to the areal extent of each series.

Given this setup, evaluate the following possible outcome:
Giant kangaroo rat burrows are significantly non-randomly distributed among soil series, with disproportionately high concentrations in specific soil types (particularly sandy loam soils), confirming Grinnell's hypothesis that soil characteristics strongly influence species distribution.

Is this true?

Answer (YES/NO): YES